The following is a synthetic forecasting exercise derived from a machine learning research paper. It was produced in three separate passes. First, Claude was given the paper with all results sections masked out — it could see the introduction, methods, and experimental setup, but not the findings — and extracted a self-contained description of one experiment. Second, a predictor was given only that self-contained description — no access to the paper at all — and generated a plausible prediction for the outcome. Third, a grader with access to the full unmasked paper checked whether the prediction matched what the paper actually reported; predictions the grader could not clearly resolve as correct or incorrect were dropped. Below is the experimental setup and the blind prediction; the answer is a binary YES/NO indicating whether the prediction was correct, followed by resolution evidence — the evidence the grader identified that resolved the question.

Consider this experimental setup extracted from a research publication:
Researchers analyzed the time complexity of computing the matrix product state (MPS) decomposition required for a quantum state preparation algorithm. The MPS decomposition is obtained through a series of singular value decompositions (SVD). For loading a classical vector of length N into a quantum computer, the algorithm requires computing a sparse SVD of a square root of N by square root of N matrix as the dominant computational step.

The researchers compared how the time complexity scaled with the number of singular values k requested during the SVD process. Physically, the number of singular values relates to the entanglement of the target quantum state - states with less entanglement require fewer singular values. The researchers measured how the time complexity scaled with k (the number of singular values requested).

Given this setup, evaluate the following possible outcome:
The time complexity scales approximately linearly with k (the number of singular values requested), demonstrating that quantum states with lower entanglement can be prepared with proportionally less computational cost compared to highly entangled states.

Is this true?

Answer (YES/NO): NO